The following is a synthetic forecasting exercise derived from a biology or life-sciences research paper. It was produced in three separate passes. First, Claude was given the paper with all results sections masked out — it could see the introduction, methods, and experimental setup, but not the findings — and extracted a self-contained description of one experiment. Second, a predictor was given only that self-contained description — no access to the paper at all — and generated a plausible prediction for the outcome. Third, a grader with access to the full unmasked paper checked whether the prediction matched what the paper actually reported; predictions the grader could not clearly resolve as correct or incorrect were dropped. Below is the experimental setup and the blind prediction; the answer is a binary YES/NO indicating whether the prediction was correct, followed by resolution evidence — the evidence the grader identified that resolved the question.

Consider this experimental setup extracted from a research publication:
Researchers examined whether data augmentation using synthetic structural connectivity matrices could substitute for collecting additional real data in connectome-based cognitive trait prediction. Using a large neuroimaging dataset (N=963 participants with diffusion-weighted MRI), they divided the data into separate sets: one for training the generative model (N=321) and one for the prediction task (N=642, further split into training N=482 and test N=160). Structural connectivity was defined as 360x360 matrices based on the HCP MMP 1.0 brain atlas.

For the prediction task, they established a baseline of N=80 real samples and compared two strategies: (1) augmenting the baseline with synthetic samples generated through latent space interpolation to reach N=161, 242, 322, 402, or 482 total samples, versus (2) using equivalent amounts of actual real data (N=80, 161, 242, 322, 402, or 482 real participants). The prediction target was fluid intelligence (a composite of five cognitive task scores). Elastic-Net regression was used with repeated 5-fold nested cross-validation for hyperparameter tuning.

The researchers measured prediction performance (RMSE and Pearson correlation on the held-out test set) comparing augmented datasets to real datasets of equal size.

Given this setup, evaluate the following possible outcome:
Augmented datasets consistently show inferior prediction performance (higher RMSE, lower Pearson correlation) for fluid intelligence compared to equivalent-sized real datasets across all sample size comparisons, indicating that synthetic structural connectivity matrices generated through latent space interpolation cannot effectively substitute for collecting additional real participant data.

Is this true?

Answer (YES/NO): NO